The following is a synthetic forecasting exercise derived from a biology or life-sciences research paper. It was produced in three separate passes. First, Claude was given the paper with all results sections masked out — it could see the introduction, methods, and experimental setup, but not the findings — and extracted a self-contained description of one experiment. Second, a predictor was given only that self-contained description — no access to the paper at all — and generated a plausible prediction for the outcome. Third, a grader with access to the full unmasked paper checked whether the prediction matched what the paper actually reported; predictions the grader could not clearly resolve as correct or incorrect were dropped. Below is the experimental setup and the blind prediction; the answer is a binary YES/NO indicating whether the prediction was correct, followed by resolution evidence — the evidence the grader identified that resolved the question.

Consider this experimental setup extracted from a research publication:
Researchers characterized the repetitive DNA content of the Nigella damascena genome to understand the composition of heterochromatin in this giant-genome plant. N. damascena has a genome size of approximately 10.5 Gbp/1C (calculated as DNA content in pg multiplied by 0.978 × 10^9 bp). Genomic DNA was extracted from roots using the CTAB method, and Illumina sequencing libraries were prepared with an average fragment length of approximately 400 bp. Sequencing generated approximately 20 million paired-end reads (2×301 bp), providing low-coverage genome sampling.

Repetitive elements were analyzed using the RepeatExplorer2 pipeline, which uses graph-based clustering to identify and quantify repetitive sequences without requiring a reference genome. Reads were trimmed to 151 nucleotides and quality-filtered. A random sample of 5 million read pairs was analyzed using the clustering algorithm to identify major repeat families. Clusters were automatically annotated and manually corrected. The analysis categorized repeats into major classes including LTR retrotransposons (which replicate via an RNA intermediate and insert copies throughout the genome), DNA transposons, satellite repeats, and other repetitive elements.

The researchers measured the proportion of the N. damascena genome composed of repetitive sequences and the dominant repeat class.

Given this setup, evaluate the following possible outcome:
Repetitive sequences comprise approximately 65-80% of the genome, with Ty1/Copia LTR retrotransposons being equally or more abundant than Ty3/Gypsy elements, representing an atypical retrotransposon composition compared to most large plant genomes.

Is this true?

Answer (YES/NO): NO